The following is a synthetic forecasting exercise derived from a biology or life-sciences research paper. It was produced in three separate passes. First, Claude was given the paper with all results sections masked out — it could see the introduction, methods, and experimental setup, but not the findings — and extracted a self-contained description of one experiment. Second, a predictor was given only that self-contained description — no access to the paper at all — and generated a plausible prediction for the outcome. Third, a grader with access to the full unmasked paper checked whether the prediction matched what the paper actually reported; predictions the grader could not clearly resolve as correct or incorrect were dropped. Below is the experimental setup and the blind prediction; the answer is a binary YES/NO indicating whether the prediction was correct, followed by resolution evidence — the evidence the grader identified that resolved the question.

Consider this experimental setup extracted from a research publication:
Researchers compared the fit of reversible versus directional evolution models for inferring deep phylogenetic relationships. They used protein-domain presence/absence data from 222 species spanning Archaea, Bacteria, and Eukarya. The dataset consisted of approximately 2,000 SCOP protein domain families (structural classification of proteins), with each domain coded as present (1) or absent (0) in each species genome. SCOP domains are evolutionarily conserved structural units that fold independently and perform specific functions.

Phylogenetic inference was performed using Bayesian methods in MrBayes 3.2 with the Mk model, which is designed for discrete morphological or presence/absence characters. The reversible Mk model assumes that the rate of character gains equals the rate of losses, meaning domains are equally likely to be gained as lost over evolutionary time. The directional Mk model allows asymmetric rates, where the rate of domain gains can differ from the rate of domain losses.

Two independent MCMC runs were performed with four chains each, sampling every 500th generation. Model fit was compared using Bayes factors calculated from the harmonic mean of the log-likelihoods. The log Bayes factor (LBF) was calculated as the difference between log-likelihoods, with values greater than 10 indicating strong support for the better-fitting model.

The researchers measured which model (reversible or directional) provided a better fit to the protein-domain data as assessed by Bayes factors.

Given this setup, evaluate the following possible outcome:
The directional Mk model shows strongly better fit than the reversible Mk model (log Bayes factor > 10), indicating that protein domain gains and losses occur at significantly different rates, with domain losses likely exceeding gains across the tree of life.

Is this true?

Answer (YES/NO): NO